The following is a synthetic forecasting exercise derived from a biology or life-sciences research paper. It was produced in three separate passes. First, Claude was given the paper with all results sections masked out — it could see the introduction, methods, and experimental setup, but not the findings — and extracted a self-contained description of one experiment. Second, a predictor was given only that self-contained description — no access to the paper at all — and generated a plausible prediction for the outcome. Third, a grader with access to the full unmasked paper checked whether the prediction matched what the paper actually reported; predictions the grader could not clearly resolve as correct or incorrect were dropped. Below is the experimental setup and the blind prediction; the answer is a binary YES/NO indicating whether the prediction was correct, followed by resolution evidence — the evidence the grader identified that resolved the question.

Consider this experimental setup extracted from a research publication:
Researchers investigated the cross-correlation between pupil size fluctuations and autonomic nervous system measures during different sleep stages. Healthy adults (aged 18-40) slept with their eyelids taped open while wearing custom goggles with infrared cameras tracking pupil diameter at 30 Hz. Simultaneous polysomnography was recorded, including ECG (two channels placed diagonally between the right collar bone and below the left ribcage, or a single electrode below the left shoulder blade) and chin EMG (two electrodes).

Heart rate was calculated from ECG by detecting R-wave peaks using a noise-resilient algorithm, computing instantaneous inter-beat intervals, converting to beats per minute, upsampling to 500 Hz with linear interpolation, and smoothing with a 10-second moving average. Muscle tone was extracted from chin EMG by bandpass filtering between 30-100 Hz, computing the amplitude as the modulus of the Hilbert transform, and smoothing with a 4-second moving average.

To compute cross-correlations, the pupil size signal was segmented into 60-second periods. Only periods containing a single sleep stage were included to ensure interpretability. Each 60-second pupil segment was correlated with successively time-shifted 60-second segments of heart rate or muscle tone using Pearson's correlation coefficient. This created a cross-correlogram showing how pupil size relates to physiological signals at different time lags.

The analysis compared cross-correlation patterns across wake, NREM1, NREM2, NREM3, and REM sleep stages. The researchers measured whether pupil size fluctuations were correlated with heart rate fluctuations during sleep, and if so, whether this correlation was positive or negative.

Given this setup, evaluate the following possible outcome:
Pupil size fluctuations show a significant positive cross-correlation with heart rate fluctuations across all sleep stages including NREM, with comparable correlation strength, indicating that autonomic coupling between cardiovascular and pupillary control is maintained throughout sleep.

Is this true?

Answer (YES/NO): NO